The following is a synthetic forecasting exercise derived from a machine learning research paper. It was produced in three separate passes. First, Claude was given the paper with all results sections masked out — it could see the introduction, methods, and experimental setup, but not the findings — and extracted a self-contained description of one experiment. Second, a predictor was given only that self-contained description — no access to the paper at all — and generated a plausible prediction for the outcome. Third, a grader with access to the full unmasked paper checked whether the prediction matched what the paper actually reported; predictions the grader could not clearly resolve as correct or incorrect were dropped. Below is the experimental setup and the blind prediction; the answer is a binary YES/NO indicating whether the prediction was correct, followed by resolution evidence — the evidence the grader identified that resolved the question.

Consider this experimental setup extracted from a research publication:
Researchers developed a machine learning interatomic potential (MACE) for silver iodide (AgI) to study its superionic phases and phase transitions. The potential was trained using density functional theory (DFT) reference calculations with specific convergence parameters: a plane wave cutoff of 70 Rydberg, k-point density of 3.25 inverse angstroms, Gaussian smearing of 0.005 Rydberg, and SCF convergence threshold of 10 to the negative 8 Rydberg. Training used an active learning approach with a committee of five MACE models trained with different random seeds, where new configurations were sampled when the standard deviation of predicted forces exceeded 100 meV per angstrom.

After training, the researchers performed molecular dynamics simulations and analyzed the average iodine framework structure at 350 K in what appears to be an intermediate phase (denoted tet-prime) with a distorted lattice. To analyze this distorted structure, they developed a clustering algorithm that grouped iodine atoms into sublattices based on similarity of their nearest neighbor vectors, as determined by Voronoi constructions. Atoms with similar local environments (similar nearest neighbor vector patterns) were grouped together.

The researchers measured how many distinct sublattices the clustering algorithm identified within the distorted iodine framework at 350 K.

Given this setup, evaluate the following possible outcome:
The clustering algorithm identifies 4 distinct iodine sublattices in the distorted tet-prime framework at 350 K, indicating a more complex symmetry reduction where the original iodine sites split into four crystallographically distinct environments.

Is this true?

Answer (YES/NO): NO